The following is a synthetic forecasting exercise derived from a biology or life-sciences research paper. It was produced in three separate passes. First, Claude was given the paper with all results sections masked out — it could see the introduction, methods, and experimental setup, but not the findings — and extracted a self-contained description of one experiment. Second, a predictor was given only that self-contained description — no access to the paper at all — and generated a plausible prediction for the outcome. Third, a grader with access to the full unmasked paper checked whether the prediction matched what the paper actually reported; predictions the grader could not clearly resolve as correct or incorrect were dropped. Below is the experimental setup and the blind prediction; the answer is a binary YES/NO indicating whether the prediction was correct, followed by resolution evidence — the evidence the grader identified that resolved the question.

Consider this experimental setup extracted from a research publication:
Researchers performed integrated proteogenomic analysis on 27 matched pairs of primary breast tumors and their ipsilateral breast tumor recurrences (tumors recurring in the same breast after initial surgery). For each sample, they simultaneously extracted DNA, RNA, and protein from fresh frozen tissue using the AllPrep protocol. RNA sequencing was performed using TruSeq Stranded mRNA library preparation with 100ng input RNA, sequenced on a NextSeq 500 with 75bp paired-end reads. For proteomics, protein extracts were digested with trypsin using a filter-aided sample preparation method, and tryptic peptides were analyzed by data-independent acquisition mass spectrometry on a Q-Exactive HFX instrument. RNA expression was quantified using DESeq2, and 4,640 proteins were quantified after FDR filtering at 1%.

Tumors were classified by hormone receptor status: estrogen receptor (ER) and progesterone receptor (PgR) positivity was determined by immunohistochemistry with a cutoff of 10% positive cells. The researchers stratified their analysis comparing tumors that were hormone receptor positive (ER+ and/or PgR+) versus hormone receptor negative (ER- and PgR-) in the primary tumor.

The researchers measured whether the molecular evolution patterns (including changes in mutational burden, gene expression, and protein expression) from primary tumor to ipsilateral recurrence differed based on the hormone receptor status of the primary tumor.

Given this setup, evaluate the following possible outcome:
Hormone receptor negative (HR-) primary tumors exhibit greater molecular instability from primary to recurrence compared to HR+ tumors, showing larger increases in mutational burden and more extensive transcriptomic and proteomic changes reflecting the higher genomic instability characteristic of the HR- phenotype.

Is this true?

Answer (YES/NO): YES